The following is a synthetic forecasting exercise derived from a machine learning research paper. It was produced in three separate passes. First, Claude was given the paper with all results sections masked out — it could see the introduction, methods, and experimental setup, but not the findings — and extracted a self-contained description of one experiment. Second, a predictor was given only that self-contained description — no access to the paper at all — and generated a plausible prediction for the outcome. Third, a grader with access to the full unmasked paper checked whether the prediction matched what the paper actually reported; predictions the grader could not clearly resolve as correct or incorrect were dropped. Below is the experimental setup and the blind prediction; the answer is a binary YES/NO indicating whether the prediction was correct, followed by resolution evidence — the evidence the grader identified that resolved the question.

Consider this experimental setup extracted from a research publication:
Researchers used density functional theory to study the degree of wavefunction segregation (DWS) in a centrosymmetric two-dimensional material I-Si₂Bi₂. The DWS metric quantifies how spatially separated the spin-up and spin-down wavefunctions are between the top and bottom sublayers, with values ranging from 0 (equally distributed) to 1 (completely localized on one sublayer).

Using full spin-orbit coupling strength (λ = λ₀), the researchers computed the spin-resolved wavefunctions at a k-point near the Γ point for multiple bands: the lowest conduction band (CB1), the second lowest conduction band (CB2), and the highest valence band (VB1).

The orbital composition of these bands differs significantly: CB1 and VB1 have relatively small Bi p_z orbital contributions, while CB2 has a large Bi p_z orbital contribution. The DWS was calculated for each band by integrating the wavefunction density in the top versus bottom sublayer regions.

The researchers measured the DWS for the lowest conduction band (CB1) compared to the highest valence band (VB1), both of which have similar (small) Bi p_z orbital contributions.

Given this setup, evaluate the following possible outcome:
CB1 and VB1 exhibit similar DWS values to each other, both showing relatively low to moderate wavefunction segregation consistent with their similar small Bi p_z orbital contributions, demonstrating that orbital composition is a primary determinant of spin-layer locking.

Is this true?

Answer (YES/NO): NO